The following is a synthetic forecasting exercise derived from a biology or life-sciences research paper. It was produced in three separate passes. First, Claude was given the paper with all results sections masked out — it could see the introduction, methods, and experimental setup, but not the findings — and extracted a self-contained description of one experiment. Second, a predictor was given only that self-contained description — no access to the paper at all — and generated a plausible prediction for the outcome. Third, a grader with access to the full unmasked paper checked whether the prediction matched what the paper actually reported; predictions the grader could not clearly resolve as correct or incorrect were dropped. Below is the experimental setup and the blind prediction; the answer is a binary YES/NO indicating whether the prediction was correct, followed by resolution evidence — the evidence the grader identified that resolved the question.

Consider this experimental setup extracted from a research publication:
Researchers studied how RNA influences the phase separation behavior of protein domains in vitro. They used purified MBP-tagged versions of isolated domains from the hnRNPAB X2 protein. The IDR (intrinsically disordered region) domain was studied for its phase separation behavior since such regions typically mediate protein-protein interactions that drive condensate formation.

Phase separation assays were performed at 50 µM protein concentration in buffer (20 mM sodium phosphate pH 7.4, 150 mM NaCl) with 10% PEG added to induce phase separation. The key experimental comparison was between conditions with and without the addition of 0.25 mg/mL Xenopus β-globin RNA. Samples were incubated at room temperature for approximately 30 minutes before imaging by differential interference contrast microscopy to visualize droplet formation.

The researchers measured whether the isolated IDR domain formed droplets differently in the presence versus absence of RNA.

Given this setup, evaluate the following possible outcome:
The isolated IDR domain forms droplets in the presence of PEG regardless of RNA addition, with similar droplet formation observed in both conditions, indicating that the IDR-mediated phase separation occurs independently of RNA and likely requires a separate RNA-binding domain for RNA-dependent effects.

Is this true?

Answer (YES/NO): YES